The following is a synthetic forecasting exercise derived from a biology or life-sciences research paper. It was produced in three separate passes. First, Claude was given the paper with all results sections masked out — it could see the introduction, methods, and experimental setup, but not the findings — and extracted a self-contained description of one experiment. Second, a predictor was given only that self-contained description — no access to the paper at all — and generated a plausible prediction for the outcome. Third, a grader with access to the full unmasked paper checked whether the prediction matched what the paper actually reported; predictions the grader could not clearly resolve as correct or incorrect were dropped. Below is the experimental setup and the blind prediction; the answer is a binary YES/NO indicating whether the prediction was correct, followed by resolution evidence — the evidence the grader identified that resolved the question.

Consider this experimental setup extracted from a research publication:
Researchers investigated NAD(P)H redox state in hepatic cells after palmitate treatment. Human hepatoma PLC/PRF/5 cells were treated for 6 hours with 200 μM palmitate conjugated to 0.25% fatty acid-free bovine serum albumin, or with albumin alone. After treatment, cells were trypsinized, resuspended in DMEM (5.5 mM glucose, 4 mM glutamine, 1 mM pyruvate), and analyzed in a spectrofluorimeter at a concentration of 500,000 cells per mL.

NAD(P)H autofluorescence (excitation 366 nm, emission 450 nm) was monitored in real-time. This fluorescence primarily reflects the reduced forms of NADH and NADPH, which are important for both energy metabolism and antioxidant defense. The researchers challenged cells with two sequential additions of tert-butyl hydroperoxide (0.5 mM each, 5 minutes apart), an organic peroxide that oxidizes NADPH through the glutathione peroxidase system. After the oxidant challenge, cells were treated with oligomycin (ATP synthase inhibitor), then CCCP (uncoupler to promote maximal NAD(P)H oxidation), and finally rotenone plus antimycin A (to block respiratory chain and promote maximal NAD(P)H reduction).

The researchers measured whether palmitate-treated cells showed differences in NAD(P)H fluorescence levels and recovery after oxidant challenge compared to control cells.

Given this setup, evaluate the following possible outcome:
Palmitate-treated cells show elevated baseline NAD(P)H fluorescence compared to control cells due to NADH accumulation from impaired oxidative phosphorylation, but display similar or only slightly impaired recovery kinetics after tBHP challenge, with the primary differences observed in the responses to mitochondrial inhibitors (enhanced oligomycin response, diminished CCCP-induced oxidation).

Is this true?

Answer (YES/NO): NO